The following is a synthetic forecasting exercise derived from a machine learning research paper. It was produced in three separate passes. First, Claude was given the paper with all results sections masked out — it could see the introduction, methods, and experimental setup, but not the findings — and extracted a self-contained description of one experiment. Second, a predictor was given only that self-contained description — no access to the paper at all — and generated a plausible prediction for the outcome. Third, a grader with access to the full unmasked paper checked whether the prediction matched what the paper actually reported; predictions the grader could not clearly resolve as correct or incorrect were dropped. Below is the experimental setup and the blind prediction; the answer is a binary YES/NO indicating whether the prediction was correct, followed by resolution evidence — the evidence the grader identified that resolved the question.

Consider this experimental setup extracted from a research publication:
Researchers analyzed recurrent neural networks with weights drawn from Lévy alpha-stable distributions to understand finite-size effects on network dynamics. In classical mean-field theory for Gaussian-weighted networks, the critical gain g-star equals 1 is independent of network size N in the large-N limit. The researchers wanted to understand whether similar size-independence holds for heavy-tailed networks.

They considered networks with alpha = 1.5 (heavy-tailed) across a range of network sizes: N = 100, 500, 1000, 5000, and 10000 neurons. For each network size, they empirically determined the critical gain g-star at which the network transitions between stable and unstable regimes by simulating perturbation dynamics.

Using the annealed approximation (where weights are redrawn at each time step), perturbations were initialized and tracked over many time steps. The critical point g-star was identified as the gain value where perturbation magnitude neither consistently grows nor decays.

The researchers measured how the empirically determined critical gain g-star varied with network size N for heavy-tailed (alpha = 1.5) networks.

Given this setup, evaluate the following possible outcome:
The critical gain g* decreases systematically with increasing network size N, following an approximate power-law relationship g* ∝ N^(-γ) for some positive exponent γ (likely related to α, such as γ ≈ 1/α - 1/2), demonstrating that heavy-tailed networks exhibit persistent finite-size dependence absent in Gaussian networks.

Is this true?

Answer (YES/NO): NO